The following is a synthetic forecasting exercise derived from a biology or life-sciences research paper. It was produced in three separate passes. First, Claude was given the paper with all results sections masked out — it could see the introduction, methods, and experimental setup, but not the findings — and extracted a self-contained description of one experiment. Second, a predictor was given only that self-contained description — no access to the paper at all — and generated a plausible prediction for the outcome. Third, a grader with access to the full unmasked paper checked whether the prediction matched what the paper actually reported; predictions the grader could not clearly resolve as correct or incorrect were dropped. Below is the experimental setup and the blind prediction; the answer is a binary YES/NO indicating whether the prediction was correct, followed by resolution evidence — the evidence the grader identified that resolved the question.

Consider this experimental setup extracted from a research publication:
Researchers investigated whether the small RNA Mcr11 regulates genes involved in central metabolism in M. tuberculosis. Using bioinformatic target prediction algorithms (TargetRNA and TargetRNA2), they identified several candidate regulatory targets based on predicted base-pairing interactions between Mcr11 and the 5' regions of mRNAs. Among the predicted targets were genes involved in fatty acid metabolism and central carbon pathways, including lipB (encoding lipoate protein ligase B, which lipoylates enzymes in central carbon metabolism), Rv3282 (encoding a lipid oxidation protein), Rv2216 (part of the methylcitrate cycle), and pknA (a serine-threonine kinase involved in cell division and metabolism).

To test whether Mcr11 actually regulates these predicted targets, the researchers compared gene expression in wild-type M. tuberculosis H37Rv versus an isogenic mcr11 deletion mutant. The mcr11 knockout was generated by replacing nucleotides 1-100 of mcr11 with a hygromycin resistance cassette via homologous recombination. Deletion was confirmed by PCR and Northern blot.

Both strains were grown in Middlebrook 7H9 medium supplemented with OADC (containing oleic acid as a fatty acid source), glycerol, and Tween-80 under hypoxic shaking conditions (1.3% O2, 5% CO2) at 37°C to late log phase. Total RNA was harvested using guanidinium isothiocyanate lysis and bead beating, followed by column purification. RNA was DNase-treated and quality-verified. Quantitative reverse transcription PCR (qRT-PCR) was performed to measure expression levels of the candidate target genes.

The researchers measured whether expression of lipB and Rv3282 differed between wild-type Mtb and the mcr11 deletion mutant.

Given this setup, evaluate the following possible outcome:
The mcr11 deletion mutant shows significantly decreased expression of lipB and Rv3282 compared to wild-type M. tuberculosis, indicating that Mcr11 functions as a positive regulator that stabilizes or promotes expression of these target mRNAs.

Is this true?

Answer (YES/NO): NO